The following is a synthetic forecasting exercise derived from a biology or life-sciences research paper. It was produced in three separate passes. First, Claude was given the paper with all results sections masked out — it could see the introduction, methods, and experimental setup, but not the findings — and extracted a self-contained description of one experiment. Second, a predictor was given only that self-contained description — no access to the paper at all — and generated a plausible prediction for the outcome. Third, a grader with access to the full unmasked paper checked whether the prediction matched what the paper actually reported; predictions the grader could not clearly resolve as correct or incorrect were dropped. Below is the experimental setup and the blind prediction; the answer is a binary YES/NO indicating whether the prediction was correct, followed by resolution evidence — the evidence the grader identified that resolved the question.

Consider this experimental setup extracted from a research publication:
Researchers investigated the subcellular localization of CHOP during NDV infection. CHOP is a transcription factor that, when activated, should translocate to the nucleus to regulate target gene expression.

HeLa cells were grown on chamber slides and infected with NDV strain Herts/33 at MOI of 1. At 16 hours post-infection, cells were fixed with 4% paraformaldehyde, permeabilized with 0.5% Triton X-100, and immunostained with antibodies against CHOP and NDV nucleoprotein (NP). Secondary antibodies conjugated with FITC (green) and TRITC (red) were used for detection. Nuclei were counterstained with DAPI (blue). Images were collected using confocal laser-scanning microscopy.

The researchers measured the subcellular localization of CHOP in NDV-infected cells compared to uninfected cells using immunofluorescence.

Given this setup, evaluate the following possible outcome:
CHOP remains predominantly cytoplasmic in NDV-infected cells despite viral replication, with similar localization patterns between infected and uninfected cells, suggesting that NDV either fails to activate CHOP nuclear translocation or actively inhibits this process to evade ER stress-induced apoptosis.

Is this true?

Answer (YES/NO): NO